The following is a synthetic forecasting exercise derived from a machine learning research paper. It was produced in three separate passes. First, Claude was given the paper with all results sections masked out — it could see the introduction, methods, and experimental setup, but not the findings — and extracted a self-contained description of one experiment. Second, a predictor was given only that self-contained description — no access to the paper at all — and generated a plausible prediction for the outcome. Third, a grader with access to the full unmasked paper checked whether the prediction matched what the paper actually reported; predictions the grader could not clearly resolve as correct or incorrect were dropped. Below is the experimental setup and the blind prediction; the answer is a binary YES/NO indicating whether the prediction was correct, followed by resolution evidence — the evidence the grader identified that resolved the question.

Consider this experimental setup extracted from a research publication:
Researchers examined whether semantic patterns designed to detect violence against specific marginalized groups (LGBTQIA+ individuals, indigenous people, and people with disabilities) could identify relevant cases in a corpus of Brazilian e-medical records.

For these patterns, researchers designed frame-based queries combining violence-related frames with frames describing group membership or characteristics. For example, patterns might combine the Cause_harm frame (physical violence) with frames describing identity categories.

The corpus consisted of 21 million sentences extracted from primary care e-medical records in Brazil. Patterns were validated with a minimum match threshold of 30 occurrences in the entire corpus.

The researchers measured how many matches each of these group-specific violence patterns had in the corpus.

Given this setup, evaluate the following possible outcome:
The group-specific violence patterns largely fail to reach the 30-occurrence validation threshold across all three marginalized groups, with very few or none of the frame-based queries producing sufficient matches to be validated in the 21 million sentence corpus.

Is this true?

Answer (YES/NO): YES